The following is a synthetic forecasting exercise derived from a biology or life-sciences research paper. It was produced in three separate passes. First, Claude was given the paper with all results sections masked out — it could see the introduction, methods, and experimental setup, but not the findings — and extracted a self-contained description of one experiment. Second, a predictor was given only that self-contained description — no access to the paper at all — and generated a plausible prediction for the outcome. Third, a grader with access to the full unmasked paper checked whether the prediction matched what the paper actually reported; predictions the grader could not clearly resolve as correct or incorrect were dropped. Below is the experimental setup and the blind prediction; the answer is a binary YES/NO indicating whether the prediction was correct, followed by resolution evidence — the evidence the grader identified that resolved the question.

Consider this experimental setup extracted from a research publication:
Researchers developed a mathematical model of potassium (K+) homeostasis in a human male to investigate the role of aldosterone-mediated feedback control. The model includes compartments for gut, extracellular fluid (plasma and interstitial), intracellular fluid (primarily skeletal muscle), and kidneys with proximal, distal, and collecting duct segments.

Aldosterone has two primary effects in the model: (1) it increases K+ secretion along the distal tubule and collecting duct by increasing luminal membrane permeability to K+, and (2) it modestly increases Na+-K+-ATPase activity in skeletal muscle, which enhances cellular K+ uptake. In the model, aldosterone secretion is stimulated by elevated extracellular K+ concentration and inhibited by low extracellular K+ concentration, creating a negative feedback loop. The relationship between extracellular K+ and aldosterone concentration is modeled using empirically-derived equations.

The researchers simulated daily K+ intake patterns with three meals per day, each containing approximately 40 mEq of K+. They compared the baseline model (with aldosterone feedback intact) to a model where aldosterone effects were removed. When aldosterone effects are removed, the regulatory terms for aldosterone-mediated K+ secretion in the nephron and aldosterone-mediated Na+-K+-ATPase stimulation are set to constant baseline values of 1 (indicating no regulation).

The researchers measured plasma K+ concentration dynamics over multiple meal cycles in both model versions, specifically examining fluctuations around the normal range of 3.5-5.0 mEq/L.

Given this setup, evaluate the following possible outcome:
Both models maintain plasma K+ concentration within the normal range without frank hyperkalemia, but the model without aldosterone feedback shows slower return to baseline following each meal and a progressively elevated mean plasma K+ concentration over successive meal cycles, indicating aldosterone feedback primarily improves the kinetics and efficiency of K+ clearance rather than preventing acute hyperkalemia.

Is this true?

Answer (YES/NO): NO